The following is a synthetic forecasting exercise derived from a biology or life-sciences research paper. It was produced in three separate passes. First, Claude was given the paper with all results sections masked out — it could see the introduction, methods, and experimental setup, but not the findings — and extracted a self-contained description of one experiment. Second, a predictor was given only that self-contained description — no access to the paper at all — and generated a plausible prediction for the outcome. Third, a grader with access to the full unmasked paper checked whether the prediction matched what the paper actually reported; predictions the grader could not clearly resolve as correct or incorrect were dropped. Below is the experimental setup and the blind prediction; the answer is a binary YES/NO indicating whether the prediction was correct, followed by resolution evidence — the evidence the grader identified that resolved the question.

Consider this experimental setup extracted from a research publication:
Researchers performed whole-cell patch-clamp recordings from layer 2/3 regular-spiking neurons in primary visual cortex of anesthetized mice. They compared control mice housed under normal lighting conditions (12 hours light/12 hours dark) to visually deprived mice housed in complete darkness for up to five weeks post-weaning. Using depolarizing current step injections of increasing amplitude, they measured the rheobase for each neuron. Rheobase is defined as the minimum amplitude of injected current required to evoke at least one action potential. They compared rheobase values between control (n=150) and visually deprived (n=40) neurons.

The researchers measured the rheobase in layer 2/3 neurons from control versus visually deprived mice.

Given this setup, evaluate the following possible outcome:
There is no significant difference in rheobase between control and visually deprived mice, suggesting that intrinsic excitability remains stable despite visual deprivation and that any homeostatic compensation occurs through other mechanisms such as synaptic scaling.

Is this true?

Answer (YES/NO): NO